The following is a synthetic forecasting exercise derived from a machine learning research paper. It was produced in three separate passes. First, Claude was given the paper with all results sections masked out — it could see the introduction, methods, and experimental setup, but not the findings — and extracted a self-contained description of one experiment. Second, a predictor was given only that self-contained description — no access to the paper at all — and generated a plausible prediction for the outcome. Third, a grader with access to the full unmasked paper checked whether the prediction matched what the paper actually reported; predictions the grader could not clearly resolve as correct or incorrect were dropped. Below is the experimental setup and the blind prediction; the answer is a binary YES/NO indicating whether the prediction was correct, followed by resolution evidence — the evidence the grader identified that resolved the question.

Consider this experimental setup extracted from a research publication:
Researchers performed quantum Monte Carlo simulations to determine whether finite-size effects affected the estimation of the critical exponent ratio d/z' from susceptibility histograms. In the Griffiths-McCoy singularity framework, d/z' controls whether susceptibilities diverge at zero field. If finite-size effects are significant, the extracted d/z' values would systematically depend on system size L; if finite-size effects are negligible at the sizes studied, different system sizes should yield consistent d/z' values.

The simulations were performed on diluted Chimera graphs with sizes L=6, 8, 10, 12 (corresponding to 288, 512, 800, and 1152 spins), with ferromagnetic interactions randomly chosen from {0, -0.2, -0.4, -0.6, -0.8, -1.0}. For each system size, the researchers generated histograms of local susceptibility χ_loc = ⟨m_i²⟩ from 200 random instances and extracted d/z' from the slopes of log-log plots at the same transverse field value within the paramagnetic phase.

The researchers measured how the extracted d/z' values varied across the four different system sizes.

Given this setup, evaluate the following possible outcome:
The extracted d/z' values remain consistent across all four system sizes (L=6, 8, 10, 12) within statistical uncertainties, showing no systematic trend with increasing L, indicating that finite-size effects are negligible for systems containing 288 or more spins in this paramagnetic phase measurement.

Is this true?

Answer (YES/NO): NO